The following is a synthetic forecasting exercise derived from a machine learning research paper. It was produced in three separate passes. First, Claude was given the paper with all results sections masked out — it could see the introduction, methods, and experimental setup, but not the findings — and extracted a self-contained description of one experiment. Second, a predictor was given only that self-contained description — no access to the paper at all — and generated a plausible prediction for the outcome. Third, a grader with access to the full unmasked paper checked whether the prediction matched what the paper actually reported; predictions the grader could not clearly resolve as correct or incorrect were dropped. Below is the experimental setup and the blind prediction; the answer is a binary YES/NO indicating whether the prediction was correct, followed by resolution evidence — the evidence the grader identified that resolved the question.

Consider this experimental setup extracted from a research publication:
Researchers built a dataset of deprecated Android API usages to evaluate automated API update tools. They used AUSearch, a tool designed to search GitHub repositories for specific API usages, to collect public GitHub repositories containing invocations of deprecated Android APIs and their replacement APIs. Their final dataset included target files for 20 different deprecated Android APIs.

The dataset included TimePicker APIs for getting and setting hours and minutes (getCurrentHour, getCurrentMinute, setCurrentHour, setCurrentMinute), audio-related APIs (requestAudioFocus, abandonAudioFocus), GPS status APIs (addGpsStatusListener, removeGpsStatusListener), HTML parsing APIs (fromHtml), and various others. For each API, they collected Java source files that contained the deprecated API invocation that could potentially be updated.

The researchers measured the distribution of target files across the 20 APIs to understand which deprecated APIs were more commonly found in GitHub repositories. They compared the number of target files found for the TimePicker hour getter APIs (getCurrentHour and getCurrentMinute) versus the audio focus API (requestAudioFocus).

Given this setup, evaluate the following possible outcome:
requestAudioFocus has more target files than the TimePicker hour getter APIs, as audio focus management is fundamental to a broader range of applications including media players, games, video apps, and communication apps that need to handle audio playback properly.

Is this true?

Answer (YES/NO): NO